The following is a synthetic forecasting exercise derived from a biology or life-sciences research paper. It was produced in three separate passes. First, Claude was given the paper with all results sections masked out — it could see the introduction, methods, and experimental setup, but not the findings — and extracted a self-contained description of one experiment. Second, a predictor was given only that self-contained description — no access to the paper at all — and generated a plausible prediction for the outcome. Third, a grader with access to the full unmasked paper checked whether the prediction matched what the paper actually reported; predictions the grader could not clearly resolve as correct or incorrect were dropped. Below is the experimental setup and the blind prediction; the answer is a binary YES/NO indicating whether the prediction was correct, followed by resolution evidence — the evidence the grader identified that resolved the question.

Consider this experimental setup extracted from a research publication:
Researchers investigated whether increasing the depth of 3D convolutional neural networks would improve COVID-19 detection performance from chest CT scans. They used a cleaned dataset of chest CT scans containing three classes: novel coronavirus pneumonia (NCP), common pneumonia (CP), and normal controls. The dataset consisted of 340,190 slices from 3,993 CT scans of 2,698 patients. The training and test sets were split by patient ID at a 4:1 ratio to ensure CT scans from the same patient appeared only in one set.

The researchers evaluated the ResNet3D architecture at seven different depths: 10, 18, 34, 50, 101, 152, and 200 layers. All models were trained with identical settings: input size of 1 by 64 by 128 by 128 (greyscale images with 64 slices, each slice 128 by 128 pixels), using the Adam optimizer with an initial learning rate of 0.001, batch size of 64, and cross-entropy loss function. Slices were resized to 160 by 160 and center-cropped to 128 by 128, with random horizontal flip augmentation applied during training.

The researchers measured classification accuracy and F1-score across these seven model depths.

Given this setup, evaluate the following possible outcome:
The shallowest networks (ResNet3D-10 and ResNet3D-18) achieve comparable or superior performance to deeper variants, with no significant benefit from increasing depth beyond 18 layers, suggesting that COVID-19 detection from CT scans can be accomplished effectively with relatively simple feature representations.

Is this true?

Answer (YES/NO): NO